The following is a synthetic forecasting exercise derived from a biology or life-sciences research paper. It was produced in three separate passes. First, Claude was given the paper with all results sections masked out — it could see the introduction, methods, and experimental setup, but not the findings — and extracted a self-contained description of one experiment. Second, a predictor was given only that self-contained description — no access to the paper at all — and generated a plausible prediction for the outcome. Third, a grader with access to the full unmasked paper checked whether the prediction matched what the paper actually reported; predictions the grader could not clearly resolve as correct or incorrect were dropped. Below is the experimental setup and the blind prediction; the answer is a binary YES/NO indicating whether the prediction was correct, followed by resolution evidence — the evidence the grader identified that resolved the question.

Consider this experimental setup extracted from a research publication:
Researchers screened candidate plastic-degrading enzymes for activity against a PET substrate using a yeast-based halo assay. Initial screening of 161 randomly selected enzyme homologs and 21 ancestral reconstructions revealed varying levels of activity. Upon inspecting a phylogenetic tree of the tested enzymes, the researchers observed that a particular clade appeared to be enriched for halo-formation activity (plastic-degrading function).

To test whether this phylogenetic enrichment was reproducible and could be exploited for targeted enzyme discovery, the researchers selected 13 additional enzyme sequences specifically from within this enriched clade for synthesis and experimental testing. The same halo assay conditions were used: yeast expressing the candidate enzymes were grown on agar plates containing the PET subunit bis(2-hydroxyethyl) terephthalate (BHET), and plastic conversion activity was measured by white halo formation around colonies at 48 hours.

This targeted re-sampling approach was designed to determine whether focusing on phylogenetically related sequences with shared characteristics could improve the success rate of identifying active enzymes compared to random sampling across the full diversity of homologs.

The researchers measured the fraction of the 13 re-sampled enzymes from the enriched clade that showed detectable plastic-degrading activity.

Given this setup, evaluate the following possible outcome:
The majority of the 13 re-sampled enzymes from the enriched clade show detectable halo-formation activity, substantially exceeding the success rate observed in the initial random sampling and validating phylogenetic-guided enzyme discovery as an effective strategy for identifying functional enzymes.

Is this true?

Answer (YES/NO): YES